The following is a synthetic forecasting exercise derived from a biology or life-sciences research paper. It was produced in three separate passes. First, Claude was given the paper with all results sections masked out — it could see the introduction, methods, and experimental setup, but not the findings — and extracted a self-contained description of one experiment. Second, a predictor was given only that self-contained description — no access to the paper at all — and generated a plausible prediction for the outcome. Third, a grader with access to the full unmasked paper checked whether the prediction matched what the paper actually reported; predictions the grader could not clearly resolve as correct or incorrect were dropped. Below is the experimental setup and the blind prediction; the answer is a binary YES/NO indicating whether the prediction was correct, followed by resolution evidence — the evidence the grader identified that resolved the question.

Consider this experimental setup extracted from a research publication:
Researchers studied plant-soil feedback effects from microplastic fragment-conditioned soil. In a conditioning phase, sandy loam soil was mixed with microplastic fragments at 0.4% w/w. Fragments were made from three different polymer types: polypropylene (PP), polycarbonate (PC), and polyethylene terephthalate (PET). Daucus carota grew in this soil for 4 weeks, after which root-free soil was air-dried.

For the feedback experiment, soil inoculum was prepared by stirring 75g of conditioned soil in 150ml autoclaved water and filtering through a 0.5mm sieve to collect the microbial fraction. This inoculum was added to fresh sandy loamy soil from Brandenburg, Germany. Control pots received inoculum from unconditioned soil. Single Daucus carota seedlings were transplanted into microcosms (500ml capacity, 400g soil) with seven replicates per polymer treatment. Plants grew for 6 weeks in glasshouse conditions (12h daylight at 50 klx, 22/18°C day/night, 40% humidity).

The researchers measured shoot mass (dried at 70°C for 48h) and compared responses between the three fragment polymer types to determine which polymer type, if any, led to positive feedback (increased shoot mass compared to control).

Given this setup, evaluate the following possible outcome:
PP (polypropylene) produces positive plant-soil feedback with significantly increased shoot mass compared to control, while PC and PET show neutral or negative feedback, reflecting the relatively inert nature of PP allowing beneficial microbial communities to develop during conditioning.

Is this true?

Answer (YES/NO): NO